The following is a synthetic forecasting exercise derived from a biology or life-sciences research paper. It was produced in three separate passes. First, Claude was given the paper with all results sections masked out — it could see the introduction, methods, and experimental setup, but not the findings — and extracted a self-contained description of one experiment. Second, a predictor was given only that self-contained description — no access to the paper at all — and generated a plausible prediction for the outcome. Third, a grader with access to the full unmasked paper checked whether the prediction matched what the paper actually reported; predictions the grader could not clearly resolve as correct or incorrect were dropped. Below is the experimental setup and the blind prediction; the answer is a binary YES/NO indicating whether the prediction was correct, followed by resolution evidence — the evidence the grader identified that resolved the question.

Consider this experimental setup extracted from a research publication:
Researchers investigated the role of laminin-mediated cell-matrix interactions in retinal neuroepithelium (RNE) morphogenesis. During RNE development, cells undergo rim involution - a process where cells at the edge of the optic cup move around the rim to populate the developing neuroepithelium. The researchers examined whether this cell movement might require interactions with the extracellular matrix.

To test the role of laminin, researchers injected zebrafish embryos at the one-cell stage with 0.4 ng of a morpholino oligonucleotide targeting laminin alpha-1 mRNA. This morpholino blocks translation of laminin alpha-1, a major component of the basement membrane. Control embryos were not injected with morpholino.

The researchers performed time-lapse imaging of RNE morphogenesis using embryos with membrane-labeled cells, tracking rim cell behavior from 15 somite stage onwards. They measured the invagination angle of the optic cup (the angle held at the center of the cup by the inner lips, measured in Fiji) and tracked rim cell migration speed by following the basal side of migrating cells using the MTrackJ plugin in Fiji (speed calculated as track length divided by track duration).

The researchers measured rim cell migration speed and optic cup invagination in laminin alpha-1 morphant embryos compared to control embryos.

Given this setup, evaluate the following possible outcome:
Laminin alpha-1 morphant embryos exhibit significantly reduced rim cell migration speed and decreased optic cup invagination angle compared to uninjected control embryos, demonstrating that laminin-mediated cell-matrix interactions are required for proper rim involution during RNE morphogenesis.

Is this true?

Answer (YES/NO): NO